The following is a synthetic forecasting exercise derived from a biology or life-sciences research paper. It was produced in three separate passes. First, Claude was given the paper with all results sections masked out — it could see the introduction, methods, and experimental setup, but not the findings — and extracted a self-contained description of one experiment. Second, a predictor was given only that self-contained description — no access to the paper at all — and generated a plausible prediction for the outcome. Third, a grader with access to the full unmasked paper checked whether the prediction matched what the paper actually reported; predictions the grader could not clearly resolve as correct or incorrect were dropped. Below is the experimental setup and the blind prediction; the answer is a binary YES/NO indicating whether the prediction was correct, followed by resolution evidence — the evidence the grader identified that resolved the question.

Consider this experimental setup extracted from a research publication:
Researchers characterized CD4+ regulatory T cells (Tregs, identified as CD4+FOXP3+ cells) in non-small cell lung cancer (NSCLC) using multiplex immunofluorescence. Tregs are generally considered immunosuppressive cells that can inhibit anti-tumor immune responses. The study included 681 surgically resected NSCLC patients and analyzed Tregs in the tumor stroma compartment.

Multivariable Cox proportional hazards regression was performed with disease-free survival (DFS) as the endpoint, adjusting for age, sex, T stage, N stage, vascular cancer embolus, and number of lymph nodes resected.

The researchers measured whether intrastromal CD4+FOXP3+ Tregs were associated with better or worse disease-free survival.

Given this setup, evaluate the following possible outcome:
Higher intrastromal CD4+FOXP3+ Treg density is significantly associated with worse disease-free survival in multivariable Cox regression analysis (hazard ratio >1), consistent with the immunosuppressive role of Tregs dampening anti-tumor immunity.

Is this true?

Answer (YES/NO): NO